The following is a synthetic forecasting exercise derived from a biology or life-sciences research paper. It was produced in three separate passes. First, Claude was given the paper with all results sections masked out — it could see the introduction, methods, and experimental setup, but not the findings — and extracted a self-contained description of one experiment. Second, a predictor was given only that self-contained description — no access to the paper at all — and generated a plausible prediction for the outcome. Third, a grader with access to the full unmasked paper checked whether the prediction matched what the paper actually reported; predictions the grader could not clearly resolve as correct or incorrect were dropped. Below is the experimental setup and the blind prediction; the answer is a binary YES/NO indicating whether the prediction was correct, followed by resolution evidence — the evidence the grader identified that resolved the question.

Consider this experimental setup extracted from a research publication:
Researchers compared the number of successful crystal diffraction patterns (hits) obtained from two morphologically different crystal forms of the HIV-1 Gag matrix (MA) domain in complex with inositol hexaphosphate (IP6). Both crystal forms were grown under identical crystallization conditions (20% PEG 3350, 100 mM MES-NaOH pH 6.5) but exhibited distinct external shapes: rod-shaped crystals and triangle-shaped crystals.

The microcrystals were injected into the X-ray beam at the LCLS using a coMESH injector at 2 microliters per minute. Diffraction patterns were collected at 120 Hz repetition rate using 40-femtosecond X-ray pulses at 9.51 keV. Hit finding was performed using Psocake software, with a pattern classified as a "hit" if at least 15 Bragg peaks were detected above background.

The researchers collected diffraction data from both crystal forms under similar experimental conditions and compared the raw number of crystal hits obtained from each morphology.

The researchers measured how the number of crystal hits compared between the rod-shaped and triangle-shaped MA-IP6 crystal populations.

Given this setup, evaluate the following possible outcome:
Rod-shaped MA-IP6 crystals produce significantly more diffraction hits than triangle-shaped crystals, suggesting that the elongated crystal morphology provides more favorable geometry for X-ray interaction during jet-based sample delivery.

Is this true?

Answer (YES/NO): NO